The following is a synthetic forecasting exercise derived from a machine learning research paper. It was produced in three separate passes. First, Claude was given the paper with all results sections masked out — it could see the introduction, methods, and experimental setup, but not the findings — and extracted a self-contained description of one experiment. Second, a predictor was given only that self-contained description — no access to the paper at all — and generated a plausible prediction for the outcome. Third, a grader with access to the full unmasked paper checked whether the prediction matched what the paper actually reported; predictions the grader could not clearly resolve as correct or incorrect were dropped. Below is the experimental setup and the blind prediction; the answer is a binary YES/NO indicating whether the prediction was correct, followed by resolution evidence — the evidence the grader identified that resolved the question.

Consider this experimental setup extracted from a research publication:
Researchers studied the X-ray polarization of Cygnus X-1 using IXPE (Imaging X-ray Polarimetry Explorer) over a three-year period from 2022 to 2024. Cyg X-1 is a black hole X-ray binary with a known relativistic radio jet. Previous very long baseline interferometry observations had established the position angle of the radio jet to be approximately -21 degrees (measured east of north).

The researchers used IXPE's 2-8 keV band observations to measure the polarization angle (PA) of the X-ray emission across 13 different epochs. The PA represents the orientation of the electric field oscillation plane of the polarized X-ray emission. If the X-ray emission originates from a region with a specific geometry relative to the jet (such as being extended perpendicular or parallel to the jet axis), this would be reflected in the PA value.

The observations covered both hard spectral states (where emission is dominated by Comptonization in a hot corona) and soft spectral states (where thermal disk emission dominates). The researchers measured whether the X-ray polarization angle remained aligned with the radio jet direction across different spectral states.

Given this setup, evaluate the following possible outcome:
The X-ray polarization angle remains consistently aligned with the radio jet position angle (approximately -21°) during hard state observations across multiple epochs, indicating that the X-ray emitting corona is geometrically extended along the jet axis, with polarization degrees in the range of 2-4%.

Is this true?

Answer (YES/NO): NO